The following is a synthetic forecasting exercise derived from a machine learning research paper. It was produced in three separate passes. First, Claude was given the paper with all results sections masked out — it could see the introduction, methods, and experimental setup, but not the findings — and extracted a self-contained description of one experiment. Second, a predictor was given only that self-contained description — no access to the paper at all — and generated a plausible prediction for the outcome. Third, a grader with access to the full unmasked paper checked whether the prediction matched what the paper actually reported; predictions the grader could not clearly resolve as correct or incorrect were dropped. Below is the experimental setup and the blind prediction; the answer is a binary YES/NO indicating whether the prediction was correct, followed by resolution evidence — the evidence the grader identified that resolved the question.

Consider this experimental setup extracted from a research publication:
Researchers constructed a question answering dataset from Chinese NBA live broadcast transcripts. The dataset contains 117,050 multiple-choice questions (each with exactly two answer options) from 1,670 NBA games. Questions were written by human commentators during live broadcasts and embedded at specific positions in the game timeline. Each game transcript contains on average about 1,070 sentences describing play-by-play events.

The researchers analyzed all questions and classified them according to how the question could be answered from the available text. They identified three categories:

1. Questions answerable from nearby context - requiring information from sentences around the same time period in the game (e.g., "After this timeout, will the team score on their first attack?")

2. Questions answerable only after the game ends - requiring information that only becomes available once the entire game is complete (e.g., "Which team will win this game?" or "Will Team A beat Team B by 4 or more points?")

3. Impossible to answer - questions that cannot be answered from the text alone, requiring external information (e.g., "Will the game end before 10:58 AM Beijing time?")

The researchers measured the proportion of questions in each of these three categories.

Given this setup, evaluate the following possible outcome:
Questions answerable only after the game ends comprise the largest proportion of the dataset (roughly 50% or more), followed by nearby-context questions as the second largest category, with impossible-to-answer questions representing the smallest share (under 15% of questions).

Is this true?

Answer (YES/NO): NO